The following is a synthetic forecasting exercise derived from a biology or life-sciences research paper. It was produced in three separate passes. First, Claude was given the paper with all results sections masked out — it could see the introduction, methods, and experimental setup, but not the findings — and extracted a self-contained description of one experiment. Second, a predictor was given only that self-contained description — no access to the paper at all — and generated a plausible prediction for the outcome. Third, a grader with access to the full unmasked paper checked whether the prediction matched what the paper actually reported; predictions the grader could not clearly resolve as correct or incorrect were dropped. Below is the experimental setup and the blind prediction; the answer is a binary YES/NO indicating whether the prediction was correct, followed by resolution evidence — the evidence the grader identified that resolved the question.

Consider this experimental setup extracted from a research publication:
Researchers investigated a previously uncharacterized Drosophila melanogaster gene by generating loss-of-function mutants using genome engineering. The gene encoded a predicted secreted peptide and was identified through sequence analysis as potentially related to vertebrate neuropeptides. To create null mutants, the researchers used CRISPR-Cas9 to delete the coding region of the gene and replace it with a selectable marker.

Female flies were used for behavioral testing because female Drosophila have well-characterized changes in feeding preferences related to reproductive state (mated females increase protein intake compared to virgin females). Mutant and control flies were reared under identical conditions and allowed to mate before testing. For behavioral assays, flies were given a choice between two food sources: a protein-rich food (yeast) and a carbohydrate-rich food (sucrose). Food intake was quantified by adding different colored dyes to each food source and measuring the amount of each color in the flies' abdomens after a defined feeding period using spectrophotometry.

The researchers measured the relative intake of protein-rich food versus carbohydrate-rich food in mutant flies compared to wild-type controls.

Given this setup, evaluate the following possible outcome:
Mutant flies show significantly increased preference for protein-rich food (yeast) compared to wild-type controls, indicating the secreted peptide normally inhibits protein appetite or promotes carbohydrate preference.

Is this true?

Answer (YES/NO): YES